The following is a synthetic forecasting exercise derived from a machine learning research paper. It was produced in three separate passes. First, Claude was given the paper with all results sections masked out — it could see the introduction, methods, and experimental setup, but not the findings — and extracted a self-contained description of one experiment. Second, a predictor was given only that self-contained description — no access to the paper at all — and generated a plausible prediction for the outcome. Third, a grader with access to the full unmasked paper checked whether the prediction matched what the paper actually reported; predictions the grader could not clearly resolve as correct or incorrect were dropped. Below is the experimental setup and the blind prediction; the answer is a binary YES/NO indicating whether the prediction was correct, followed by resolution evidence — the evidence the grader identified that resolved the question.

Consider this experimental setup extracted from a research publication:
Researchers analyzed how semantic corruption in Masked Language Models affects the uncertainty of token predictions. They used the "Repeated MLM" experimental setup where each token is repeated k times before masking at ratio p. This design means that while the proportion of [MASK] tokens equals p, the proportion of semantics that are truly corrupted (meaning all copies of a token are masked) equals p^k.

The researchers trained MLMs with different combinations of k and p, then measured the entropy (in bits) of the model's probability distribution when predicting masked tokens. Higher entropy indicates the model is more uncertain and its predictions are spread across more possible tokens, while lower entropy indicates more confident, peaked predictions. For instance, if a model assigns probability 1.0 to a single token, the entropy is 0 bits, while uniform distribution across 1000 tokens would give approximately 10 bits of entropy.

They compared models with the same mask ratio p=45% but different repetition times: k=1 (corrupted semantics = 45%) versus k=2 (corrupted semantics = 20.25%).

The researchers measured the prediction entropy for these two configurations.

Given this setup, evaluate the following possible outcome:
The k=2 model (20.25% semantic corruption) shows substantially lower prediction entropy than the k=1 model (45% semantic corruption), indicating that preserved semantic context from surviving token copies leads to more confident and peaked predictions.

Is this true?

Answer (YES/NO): YES